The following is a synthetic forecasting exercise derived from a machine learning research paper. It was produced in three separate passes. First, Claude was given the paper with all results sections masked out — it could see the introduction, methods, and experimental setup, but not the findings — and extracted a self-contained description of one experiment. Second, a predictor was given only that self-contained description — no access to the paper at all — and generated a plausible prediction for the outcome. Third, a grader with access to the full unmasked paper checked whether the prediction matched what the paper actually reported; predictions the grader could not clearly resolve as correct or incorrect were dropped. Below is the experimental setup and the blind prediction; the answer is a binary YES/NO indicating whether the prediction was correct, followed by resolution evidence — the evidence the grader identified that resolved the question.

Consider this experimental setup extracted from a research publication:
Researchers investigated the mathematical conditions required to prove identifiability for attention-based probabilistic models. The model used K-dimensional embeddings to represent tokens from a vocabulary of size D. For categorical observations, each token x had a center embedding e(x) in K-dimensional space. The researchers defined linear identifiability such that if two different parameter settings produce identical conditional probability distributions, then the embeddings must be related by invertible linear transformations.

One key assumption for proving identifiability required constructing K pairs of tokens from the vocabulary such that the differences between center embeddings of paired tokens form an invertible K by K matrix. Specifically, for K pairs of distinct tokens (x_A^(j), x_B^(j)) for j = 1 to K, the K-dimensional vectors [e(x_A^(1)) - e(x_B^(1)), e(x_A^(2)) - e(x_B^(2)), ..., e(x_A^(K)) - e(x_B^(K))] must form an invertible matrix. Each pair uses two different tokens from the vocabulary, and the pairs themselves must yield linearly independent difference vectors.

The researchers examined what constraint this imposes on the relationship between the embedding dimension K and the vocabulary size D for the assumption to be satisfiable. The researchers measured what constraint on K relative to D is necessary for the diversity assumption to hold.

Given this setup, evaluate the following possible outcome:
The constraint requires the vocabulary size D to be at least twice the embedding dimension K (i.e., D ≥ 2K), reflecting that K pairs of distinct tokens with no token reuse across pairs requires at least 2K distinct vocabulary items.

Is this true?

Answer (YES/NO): NO